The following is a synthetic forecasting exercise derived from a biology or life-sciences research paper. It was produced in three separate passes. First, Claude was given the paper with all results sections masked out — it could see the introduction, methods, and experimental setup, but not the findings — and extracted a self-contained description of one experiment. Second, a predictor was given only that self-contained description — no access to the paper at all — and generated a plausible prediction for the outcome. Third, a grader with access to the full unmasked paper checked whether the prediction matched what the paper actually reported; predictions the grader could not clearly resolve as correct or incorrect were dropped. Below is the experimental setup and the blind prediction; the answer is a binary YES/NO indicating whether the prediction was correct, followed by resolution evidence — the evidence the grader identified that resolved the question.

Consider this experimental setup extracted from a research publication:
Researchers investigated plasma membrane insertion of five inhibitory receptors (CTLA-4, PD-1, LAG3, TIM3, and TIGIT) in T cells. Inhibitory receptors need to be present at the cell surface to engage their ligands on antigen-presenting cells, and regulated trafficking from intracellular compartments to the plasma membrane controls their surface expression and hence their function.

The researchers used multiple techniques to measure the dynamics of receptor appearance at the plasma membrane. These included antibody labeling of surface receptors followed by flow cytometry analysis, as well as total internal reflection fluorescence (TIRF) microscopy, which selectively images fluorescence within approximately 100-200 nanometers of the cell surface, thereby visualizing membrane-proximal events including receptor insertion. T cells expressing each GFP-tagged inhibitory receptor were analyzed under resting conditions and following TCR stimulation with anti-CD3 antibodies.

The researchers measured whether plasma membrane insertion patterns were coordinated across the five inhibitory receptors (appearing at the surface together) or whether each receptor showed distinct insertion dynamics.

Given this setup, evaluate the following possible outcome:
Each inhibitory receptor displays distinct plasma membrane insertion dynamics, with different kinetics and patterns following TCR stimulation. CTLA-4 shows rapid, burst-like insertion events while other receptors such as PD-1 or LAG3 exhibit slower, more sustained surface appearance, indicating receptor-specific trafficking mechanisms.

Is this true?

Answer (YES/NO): NO